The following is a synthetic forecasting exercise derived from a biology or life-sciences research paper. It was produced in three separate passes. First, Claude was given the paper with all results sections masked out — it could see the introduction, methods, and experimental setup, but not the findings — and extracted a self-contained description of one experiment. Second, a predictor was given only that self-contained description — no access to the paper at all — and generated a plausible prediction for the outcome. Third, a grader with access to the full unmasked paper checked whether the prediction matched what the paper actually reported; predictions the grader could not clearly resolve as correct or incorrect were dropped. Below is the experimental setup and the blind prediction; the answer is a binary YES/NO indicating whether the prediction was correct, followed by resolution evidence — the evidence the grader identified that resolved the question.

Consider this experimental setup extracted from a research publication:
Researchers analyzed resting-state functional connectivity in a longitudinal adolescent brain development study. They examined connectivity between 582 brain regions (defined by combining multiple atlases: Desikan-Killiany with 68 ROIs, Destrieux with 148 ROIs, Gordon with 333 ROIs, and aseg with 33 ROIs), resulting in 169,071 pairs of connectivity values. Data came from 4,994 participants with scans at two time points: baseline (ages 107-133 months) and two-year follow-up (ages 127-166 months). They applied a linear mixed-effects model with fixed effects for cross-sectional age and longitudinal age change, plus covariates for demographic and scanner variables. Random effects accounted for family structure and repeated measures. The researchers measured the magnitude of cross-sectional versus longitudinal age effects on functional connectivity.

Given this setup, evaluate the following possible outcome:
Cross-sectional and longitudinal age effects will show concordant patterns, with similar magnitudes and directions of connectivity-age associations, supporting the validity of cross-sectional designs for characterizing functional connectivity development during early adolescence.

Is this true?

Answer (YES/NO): NO